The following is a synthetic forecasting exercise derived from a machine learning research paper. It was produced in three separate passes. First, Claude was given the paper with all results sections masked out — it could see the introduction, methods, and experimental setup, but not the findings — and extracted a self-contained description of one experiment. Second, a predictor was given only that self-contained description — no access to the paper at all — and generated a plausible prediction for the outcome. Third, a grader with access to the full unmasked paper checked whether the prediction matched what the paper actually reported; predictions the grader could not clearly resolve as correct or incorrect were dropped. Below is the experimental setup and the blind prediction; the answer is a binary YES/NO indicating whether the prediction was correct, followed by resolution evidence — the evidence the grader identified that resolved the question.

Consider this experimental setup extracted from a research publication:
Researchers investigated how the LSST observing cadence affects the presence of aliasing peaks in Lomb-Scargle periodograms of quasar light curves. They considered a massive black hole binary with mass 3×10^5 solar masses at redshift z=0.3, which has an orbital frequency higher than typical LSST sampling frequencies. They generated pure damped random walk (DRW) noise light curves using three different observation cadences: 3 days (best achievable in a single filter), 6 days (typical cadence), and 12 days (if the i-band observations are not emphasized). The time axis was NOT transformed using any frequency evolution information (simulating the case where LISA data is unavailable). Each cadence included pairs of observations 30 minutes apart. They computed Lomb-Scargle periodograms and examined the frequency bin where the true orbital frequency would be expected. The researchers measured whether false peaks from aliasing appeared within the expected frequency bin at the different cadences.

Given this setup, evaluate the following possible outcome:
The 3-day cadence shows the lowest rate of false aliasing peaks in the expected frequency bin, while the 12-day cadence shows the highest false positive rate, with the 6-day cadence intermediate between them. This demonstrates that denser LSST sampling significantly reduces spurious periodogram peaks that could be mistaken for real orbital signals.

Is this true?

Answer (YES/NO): NO